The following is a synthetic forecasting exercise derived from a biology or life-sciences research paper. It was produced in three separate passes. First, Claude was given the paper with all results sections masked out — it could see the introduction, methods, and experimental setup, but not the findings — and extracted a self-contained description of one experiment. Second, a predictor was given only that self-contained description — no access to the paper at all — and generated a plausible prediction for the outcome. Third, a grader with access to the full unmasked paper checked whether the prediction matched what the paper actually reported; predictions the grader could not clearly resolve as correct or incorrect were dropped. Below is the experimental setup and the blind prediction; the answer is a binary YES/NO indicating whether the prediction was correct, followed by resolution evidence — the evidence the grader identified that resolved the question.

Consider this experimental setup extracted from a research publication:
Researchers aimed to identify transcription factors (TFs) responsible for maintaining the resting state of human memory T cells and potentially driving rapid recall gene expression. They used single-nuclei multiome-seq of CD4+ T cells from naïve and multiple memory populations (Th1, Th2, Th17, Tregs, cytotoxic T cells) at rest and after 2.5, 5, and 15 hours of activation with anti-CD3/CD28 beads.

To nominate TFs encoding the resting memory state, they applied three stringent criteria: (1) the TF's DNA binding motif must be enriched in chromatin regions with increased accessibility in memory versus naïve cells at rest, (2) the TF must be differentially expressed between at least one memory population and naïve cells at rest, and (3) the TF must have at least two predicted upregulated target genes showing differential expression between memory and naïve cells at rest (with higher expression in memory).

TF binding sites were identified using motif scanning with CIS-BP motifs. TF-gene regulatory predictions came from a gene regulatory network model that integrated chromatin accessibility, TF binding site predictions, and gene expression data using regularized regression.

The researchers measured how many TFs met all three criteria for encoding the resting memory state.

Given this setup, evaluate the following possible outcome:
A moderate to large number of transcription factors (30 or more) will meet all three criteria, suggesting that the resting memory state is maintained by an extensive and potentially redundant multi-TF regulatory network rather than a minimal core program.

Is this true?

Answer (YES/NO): NO